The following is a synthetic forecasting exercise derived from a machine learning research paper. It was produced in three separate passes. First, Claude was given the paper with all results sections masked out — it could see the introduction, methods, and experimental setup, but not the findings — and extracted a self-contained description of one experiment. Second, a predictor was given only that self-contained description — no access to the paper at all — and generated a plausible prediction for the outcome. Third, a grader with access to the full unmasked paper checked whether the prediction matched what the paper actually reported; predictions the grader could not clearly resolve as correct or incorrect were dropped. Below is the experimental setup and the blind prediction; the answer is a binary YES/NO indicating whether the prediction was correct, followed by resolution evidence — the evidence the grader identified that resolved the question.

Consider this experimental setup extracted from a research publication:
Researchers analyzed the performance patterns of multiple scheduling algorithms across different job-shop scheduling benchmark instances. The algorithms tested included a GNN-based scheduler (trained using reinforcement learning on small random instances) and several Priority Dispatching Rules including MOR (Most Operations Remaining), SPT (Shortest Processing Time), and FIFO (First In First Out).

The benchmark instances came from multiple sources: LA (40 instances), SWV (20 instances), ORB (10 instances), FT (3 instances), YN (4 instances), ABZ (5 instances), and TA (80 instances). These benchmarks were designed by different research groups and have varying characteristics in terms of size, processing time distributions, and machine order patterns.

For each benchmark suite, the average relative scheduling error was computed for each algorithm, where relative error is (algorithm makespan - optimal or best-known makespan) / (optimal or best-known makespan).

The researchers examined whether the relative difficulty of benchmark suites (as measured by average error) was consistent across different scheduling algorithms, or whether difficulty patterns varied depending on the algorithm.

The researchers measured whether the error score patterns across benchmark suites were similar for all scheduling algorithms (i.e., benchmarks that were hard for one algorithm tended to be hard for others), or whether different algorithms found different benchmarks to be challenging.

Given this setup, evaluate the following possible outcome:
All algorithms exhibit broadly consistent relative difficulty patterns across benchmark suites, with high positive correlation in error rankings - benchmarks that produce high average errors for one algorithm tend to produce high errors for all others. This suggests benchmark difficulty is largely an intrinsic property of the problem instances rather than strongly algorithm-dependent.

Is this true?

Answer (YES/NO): YES